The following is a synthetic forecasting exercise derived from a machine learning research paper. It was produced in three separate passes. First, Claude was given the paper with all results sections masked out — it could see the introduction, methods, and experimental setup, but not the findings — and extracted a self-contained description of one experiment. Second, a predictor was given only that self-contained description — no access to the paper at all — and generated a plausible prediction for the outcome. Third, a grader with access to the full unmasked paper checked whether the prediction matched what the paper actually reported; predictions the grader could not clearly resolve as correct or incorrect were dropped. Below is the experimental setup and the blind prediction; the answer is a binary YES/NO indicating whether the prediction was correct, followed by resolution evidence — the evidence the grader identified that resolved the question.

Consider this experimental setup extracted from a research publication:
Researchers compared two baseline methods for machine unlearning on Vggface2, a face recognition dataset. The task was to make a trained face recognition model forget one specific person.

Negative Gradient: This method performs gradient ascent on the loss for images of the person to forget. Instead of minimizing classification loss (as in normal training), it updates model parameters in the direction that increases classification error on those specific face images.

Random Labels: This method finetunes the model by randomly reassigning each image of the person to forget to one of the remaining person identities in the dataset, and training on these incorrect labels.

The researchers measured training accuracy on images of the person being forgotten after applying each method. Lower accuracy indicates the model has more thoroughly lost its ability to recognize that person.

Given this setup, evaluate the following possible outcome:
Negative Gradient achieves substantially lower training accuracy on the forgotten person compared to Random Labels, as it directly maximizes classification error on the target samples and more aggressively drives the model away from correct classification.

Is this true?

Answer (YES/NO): NO